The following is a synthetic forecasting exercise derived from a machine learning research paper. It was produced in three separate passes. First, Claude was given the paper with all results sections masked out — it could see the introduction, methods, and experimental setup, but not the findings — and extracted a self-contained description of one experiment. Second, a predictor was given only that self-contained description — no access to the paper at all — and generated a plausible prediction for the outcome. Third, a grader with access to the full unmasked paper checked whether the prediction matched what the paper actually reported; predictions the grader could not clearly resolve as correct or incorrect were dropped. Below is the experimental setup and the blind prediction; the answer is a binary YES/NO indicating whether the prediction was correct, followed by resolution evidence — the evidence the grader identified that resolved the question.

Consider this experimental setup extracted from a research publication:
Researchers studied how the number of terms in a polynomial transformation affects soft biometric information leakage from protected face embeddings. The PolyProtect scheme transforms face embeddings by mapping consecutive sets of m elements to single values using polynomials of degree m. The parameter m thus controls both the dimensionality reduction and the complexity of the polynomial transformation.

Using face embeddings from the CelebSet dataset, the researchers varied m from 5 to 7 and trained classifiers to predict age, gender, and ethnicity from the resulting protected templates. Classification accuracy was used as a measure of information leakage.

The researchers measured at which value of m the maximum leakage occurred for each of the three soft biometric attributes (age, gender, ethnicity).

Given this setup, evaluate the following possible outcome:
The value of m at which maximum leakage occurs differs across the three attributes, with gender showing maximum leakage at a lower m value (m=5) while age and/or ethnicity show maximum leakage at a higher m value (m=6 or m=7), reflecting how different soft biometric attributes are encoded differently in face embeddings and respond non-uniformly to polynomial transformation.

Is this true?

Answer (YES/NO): NO